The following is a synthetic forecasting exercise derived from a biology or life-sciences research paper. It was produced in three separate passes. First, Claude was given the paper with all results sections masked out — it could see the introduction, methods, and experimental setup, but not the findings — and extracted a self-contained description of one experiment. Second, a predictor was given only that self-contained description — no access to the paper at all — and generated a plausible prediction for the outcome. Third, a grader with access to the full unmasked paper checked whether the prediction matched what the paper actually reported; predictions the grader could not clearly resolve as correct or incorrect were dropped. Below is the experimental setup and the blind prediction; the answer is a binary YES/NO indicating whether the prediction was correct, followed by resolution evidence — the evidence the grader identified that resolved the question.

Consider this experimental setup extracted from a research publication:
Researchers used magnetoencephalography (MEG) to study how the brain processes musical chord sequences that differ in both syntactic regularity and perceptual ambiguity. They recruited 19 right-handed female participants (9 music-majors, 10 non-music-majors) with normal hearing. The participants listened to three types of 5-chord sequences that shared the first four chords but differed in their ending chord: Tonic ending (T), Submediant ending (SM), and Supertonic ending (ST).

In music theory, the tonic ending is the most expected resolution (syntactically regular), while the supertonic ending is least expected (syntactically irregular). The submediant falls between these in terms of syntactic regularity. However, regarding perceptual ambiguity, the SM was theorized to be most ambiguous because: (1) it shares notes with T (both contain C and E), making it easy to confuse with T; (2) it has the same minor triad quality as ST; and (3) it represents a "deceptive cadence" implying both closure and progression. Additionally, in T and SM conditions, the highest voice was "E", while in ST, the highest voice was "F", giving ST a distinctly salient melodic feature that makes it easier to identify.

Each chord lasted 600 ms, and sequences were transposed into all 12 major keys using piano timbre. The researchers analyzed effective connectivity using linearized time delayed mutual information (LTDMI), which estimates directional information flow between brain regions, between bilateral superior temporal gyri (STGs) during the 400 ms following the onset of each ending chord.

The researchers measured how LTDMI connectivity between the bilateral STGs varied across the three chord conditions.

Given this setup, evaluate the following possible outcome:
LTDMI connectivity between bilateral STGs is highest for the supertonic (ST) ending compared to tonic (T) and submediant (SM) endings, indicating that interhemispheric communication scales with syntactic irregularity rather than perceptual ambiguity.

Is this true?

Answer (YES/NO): NO